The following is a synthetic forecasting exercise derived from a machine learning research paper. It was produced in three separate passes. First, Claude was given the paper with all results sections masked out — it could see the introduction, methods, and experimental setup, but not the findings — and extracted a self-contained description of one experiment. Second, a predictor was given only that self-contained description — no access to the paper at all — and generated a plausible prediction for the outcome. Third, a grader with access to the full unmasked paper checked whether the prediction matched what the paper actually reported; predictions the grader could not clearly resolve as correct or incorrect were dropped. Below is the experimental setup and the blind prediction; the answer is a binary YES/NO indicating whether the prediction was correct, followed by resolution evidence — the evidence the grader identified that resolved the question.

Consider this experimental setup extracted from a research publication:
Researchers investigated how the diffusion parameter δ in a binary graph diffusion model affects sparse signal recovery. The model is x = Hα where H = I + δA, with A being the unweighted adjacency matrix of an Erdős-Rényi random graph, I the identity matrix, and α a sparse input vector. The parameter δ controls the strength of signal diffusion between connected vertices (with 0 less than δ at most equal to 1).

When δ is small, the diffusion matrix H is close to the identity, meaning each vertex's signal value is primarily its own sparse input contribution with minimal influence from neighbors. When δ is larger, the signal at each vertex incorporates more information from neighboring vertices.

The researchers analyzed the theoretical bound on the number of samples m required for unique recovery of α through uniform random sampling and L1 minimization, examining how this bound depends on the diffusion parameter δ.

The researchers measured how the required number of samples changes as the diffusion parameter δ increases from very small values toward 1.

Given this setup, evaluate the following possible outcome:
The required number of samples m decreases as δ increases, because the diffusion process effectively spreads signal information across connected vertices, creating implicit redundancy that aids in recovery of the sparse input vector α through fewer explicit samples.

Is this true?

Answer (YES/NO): YES